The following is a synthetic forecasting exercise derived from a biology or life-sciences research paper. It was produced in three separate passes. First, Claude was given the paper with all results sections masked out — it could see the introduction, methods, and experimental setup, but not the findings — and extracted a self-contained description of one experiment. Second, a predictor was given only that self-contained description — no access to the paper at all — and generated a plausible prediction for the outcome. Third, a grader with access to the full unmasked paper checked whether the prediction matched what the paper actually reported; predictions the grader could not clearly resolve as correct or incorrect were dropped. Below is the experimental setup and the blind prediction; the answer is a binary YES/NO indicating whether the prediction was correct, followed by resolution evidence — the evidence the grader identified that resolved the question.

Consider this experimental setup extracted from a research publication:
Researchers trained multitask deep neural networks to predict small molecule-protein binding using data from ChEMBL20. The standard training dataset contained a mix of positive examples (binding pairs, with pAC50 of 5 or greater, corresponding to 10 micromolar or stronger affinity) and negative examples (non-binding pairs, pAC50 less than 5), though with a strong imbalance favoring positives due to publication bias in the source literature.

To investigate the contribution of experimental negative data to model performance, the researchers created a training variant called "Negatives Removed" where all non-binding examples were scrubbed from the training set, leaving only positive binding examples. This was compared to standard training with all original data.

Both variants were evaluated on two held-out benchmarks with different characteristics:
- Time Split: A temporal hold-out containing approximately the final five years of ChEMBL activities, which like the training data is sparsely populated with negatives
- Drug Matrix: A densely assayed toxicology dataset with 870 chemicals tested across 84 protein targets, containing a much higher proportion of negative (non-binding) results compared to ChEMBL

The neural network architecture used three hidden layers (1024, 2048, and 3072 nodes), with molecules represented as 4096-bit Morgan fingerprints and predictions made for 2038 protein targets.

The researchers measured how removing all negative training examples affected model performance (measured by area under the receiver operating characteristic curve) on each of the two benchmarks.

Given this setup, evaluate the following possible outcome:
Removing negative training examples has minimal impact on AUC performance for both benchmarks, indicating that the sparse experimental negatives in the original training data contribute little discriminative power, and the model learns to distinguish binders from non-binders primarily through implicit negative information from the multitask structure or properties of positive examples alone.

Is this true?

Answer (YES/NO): NO